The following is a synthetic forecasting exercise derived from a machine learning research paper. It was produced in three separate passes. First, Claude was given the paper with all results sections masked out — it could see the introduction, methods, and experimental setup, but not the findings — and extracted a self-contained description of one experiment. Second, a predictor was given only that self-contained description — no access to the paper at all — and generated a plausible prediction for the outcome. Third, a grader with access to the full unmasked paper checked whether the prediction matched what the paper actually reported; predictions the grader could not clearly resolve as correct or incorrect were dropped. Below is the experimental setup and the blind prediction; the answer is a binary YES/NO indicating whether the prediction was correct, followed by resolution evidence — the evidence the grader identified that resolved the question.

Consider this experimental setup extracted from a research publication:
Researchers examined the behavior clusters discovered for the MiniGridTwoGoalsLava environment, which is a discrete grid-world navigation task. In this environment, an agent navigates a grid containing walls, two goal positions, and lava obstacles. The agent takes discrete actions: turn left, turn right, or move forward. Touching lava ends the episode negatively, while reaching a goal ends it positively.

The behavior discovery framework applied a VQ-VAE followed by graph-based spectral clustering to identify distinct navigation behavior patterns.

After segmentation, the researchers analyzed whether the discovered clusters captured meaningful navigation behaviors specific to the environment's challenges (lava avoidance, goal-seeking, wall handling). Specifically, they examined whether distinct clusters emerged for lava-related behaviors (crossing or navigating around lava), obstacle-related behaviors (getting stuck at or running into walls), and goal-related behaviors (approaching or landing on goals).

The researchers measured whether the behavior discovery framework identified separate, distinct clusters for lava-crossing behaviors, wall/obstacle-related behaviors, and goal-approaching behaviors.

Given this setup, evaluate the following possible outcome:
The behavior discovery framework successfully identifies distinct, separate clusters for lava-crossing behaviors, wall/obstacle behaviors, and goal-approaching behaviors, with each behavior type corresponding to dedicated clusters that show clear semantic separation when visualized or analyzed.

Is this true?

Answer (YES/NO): YES